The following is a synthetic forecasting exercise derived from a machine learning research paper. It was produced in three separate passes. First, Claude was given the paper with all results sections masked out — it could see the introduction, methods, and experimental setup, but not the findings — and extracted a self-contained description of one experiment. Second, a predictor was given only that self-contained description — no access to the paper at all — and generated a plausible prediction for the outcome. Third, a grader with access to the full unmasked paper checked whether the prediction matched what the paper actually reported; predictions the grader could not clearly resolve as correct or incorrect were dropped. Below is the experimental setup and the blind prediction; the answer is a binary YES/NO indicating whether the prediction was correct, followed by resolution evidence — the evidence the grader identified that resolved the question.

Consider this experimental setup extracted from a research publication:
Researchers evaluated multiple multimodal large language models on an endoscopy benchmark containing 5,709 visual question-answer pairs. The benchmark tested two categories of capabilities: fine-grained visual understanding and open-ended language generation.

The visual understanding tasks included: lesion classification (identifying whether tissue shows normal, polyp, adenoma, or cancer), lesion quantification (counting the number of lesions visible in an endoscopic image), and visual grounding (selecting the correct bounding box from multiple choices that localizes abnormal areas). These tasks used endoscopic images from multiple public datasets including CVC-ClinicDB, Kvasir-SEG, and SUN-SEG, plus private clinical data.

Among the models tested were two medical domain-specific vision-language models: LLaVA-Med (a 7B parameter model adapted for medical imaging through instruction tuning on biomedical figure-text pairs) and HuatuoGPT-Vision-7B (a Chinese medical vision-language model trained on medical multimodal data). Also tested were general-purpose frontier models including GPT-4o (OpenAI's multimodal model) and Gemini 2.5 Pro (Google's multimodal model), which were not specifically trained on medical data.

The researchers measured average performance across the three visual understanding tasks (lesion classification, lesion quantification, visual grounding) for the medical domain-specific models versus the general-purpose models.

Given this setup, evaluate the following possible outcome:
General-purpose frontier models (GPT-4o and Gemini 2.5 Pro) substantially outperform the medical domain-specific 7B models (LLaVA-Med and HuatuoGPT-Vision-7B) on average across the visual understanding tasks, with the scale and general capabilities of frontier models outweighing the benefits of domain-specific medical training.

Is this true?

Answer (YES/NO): NO